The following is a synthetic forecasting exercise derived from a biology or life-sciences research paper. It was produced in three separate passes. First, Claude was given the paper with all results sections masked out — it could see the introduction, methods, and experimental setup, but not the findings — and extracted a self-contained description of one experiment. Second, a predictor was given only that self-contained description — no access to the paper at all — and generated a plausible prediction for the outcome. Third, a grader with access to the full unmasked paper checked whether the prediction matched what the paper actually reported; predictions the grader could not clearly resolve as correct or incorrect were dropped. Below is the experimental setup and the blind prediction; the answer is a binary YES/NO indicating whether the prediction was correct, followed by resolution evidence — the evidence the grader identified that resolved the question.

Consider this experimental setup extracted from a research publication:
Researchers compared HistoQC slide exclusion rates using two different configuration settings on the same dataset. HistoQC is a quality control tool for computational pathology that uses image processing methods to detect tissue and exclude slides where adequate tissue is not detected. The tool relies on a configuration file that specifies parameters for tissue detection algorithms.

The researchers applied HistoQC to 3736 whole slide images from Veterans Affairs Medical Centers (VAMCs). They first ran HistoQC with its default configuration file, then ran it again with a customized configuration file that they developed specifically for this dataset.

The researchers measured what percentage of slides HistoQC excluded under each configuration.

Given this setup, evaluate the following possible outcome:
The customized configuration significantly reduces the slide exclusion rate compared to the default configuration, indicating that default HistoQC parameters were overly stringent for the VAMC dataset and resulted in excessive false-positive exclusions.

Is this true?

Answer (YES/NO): YES